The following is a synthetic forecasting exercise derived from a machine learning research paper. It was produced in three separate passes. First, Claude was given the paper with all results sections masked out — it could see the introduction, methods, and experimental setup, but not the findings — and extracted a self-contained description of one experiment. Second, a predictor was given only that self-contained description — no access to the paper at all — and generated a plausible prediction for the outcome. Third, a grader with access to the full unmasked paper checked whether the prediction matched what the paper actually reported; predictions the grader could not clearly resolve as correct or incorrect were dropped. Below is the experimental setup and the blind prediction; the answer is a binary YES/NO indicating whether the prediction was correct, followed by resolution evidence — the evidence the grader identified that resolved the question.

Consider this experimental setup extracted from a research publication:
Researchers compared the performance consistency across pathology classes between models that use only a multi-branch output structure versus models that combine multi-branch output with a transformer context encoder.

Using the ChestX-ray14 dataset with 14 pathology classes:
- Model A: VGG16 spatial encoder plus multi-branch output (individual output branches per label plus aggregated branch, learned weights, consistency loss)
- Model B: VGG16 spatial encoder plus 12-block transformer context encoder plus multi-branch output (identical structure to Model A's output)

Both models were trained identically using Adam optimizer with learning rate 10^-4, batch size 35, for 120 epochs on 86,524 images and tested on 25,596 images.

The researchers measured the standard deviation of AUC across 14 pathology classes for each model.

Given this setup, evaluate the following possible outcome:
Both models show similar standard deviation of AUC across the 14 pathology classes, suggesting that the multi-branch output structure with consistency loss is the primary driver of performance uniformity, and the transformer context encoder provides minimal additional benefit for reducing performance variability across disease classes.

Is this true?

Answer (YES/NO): NO